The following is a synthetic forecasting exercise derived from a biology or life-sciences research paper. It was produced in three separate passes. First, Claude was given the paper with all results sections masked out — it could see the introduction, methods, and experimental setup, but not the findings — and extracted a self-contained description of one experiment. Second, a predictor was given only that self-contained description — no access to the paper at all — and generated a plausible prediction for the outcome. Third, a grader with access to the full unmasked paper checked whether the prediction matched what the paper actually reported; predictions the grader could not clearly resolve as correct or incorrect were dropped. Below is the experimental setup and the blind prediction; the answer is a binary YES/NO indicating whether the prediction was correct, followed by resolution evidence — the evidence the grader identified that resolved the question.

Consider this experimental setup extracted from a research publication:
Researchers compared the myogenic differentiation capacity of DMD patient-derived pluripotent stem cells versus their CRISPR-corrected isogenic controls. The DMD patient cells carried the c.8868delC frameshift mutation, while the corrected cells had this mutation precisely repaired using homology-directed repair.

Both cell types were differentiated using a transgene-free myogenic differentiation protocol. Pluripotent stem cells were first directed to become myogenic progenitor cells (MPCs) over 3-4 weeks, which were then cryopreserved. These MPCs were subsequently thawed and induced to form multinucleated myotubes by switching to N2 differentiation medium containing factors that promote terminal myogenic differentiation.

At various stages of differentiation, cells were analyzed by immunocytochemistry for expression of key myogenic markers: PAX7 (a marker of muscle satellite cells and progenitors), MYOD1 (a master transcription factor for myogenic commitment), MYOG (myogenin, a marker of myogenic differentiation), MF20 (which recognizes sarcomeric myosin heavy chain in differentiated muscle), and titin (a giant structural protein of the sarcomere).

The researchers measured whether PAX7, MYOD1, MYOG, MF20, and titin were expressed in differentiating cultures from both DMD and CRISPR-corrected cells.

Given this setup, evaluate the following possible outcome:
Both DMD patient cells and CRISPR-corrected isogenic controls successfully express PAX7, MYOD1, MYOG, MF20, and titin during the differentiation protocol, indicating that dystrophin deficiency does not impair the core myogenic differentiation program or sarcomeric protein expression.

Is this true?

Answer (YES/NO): NO